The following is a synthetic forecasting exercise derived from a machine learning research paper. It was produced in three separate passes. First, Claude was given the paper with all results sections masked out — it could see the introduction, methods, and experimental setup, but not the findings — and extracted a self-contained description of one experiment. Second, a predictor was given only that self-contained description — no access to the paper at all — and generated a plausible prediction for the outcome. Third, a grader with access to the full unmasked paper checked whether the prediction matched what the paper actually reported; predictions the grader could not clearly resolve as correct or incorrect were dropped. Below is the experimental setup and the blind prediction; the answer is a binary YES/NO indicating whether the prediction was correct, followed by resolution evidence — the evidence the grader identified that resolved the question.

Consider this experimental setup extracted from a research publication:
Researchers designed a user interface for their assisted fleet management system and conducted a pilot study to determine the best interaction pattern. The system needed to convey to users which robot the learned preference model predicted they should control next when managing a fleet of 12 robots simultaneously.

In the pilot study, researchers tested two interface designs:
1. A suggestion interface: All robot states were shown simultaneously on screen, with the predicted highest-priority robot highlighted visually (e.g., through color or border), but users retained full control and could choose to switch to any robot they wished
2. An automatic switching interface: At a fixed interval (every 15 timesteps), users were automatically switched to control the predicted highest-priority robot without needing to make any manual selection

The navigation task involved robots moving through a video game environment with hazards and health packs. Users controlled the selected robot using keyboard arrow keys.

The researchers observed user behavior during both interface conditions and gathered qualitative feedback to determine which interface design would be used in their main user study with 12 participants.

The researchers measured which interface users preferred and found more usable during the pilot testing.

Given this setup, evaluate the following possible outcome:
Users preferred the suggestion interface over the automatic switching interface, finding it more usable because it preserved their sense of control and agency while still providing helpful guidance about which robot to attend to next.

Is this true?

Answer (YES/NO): NO